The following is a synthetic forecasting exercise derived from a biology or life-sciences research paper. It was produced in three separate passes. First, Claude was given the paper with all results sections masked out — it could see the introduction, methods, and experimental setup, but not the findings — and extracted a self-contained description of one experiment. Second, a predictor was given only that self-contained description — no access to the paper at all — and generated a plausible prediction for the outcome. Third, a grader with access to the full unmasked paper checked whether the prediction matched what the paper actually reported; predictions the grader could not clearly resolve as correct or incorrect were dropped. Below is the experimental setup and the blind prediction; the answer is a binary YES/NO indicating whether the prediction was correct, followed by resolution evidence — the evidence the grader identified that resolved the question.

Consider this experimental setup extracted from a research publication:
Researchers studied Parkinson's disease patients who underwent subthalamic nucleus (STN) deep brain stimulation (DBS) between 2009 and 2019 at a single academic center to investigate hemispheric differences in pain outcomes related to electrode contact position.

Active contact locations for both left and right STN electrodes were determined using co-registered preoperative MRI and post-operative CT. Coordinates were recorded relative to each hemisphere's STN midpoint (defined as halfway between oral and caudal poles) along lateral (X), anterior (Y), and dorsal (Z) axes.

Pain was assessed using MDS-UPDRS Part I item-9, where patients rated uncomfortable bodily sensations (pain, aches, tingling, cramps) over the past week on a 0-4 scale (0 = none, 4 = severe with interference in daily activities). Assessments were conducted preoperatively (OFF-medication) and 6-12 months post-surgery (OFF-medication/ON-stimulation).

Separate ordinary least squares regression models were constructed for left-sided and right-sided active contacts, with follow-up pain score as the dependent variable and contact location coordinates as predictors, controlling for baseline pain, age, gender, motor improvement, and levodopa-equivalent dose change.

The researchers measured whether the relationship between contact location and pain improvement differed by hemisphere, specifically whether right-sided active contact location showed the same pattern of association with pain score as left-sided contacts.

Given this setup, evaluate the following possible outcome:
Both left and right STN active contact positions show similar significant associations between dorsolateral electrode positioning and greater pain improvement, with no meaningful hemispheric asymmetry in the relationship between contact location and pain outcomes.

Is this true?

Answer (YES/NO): NO